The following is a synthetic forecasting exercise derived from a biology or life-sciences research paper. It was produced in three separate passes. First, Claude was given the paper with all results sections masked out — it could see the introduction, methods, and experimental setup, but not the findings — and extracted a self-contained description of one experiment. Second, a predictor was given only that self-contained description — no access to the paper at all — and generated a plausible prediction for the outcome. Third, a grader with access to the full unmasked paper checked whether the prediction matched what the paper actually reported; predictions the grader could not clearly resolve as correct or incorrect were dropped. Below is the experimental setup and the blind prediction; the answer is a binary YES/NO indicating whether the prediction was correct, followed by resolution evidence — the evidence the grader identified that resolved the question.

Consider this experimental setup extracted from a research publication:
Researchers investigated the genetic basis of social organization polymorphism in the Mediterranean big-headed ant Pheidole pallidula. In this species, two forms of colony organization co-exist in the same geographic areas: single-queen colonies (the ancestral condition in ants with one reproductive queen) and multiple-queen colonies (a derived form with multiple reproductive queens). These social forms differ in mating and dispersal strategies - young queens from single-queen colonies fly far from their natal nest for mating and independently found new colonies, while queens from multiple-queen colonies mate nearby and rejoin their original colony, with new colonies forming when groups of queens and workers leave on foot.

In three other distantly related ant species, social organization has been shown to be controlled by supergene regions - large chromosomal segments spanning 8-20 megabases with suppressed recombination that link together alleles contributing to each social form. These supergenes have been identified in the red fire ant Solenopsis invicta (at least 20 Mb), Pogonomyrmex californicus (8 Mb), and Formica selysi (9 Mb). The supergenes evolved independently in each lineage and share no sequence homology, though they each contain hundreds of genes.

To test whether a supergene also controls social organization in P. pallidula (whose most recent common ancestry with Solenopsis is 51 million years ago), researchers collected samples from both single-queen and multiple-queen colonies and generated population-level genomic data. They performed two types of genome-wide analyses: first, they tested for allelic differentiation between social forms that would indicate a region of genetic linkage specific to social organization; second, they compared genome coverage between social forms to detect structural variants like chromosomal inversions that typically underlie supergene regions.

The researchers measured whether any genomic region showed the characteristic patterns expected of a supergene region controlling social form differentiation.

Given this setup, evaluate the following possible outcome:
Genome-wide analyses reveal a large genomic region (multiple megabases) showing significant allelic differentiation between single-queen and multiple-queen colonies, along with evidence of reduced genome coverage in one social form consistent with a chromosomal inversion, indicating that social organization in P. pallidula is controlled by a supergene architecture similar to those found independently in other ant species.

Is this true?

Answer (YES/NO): NO